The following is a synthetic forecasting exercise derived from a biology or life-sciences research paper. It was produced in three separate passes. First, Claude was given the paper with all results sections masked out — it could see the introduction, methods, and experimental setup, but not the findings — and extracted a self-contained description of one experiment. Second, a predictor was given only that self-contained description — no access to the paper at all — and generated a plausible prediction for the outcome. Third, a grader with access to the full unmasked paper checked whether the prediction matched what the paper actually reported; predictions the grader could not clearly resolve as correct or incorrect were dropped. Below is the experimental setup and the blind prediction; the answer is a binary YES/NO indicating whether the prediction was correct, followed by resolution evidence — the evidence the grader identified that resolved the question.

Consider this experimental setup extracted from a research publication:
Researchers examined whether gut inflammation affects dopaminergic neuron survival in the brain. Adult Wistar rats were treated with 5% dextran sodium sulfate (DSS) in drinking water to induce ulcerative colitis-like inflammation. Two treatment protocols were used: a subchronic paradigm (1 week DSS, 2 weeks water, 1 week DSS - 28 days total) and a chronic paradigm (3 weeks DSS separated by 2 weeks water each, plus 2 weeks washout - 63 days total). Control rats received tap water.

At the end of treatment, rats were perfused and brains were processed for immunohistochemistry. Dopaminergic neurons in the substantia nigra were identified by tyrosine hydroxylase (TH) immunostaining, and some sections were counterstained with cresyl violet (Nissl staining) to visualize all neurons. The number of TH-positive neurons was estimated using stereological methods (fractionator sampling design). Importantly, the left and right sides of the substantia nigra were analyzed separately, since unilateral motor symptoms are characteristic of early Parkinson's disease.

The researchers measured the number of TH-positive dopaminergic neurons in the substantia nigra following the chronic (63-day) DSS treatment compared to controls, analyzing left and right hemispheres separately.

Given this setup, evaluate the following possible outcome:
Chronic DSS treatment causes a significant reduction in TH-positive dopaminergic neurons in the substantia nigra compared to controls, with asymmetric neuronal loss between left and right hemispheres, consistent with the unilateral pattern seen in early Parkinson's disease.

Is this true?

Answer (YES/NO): NO